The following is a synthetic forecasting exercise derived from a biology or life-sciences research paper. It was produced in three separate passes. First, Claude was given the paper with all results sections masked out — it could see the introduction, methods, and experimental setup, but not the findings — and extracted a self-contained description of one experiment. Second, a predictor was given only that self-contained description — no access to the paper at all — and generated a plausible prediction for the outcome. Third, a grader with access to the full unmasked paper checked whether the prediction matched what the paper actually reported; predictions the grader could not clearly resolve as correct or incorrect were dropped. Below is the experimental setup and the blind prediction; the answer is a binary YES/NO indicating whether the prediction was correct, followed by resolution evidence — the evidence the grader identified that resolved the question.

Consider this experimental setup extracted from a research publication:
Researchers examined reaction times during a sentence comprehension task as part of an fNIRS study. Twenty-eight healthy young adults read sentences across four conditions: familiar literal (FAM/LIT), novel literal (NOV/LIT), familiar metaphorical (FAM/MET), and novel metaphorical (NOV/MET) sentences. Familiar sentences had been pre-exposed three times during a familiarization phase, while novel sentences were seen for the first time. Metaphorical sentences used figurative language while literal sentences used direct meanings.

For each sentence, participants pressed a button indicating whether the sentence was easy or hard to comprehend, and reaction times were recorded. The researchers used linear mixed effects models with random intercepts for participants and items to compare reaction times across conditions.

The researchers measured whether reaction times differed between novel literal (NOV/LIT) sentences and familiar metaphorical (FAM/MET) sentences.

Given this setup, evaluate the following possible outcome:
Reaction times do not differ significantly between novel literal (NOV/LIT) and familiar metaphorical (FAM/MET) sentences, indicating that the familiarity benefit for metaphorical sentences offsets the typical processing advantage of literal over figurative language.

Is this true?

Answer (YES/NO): YES